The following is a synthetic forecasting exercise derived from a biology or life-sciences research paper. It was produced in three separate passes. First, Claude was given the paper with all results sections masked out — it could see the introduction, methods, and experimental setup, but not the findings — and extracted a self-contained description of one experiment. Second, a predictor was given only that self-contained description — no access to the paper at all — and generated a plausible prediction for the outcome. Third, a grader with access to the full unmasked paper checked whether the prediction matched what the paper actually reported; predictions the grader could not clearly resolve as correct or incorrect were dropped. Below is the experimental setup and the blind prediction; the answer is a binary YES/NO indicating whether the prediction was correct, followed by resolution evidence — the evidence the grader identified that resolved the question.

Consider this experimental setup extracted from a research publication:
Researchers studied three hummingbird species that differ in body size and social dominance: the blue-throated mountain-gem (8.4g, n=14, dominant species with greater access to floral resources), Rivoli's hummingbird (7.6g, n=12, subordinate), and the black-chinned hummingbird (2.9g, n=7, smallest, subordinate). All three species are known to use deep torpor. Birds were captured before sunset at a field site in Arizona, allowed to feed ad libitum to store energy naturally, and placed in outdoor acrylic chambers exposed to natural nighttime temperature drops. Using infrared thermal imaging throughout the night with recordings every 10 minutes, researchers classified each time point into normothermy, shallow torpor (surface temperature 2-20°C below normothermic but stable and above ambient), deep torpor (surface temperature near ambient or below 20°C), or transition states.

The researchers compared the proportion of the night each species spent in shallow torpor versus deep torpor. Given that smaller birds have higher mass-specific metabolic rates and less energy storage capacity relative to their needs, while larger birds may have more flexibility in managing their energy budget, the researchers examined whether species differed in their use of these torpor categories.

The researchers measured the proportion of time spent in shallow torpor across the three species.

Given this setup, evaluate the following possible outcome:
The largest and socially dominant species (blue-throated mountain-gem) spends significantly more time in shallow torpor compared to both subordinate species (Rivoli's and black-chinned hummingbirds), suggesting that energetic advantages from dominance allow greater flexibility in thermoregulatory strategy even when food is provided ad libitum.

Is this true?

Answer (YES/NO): NO